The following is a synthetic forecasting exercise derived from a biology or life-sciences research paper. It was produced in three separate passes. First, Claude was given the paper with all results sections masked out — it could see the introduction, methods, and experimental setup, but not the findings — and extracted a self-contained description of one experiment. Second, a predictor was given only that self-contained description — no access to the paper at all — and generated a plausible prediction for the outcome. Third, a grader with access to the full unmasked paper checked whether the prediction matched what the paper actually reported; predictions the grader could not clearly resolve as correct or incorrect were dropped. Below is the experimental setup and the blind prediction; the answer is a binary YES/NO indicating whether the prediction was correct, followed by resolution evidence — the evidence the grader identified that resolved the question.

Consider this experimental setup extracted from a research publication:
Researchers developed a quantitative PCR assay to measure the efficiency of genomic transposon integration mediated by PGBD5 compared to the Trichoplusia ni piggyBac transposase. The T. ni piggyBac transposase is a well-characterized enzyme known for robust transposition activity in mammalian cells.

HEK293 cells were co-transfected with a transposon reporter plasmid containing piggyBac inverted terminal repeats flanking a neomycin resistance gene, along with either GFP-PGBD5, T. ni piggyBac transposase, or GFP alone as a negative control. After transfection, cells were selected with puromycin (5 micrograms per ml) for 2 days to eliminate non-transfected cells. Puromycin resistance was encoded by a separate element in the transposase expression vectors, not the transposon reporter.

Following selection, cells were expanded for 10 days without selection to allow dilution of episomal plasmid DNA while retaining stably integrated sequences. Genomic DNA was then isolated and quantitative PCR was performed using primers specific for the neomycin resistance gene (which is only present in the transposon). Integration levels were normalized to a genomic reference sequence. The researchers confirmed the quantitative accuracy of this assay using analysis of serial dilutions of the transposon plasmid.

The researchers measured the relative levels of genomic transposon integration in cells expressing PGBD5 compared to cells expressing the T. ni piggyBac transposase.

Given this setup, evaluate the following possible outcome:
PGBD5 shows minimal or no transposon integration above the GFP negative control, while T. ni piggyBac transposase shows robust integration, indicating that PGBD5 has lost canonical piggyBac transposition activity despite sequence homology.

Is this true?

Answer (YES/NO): NO